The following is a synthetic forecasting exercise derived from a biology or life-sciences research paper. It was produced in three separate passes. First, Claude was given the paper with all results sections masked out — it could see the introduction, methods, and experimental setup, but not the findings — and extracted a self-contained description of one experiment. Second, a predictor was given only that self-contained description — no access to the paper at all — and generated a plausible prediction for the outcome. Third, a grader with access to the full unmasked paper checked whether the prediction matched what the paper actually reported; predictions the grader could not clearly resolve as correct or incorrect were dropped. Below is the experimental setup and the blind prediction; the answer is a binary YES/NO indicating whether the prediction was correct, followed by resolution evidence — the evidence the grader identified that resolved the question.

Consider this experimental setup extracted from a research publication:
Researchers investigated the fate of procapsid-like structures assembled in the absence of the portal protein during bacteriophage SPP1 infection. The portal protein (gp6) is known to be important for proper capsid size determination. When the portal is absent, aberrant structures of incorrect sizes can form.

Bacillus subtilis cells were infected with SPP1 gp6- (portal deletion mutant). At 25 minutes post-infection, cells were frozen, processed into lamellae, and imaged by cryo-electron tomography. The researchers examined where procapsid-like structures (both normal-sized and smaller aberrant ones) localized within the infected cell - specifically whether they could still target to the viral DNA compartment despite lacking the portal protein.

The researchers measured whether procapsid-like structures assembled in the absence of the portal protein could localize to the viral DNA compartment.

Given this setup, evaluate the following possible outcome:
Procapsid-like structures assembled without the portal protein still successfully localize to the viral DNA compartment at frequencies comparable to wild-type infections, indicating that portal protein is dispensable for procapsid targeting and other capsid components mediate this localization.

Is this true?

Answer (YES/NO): YES